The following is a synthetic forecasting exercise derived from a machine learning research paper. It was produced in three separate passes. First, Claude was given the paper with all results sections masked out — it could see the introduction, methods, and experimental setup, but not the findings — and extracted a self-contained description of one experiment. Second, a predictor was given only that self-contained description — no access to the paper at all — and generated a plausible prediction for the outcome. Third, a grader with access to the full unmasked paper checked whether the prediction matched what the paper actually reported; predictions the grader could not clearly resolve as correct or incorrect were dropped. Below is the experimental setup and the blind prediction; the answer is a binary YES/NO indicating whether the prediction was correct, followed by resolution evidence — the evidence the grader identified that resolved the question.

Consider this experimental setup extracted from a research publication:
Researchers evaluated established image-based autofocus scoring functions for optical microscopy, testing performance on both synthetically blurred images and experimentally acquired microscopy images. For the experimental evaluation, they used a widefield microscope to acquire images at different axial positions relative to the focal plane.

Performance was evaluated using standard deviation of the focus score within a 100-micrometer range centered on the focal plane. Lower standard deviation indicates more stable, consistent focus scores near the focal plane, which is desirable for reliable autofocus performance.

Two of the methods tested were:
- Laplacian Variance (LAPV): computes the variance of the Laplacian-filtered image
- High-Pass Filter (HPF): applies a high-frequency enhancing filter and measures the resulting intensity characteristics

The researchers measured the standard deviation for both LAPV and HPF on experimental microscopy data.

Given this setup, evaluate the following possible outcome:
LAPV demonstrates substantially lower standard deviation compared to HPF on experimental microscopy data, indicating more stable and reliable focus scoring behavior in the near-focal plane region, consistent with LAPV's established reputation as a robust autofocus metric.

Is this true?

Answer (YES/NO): YES